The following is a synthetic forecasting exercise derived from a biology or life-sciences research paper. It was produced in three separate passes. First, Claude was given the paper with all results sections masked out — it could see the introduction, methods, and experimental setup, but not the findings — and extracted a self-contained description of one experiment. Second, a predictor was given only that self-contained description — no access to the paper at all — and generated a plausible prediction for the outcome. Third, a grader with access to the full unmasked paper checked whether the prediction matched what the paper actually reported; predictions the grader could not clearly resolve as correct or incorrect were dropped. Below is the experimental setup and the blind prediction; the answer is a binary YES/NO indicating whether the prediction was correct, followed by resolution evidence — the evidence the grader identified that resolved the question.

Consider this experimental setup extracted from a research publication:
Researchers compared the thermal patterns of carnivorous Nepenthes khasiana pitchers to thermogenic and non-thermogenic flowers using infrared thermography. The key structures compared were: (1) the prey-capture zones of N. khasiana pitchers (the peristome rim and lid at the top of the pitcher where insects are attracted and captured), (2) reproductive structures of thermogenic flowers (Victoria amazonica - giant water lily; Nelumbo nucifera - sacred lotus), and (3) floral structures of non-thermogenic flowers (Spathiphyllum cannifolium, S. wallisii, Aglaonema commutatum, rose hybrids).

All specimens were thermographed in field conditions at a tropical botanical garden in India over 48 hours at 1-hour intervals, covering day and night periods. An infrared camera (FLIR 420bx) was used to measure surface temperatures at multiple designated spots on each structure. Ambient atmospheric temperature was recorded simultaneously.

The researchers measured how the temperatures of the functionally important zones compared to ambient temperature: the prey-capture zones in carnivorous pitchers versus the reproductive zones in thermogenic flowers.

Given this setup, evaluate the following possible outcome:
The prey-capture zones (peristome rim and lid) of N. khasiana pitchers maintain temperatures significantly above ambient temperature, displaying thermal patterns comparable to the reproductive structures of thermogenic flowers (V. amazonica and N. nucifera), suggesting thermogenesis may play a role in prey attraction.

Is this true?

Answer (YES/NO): NO